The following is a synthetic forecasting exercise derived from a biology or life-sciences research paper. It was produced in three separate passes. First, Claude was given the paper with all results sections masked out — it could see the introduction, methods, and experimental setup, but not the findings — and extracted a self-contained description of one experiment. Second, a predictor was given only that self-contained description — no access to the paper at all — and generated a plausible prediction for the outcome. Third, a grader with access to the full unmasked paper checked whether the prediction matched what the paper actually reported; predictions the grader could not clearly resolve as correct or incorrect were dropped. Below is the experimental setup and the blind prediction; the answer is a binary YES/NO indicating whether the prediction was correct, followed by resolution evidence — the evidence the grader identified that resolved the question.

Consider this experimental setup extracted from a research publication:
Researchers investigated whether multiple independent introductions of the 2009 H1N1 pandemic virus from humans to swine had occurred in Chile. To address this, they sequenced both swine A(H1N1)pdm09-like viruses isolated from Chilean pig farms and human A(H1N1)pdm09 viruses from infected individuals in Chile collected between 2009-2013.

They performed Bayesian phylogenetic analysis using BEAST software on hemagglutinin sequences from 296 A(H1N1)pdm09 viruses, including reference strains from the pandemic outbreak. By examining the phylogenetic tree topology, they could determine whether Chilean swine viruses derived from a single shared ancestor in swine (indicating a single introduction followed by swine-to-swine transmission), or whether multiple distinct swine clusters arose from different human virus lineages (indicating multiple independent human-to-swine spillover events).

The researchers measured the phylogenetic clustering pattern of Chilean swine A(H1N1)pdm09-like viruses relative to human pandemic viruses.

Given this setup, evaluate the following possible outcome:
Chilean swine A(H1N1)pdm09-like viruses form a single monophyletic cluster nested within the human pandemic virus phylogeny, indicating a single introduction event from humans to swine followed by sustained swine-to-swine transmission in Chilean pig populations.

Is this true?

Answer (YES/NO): NO